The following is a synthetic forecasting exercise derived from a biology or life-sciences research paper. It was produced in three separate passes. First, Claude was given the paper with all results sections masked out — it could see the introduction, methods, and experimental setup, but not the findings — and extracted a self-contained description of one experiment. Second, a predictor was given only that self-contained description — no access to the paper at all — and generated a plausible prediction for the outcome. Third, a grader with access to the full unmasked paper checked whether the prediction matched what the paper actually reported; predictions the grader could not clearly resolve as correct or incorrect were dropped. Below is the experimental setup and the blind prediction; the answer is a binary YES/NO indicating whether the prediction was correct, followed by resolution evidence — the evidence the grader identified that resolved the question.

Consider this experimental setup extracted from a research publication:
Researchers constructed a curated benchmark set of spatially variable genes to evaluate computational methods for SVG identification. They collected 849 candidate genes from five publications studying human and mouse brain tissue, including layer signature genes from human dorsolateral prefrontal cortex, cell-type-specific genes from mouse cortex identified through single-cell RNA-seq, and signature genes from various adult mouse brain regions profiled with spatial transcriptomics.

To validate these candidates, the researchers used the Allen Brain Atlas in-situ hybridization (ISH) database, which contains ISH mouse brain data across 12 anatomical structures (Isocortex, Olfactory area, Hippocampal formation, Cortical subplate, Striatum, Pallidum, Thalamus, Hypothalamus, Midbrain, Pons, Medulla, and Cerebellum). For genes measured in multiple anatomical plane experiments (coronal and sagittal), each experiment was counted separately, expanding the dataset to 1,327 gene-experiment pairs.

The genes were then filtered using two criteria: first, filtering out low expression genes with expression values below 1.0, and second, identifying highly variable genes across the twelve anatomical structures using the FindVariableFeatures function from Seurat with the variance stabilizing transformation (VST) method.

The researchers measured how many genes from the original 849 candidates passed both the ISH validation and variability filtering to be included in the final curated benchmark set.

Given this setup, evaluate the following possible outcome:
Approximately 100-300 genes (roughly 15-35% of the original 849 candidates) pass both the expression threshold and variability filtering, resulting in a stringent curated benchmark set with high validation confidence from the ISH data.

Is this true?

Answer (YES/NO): NO